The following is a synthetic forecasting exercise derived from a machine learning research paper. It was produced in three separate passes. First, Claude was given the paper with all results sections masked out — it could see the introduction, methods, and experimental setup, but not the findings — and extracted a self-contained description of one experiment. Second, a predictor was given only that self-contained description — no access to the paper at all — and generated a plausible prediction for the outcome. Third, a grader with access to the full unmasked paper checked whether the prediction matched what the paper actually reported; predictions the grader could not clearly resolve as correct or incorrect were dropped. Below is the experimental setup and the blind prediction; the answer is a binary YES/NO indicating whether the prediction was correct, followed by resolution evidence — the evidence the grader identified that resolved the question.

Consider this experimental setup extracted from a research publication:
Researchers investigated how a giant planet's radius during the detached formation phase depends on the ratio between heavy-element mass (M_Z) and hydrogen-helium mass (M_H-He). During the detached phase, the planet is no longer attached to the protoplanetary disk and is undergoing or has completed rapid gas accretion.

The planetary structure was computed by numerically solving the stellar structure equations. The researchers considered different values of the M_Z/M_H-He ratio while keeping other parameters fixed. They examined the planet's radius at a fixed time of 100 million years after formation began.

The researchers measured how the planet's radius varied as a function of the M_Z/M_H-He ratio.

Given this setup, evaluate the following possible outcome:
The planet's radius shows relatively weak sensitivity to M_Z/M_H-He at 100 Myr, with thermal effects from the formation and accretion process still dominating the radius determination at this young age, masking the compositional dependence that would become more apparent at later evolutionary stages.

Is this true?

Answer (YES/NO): NO